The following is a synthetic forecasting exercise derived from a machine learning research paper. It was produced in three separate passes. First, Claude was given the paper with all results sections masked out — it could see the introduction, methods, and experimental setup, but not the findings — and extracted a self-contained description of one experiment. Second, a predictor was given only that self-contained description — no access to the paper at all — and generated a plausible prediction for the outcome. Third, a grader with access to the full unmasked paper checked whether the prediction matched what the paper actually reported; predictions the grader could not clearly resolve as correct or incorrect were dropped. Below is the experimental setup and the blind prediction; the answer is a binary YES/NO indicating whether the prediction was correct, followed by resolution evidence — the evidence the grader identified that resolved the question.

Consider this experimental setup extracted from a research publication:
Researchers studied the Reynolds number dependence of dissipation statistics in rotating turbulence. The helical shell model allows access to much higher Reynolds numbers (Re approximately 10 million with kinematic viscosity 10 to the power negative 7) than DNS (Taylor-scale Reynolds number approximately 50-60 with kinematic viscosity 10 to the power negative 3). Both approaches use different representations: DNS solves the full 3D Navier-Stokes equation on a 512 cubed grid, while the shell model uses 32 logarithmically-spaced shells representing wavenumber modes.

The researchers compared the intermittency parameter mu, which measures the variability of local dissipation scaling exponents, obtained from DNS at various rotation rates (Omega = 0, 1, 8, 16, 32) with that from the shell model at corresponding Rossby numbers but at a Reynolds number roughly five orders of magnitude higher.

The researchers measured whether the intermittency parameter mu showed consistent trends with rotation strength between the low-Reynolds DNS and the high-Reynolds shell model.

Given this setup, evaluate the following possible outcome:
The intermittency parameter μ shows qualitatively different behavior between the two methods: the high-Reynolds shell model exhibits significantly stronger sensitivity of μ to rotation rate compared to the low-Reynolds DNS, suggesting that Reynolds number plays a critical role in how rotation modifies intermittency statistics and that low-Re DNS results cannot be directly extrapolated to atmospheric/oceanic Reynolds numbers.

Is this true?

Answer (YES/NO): NO